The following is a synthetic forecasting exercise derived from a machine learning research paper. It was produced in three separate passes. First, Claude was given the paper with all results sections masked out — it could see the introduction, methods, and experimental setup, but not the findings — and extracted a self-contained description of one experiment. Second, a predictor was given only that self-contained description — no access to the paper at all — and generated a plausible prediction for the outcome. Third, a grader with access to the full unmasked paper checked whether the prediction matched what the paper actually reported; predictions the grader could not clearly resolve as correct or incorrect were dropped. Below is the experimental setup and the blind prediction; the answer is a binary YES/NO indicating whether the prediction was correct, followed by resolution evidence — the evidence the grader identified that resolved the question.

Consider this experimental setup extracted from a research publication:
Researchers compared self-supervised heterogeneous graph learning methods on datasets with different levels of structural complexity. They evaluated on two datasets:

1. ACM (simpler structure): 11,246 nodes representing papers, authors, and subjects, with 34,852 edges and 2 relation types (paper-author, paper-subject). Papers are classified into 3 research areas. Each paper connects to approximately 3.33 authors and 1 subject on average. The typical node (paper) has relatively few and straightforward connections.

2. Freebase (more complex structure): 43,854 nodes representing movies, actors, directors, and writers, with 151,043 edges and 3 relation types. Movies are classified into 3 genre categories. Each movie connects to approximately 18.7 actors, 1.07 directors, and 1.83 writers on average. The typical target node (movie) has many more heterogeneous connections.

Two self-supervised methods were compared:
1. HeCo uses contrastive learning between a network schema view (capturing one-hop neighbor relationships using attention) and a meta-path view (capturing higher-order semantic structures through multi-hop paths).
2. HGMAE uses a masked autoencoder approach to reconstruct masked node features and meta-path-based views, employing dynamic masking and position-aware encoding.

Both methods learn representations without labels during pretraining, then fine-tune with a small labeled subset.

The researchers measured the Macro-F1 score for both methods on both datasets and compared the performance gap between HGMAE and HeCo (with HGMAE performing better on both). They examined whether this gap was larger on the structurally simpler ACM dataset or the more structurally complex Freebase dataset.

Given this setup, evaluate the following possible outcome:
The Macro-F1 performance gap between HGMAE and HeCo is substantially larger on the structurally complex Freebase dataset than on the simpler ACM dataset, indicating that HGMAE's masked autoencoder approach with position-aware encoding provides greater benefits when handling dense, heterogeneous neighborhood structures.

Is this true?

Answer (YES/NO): NO